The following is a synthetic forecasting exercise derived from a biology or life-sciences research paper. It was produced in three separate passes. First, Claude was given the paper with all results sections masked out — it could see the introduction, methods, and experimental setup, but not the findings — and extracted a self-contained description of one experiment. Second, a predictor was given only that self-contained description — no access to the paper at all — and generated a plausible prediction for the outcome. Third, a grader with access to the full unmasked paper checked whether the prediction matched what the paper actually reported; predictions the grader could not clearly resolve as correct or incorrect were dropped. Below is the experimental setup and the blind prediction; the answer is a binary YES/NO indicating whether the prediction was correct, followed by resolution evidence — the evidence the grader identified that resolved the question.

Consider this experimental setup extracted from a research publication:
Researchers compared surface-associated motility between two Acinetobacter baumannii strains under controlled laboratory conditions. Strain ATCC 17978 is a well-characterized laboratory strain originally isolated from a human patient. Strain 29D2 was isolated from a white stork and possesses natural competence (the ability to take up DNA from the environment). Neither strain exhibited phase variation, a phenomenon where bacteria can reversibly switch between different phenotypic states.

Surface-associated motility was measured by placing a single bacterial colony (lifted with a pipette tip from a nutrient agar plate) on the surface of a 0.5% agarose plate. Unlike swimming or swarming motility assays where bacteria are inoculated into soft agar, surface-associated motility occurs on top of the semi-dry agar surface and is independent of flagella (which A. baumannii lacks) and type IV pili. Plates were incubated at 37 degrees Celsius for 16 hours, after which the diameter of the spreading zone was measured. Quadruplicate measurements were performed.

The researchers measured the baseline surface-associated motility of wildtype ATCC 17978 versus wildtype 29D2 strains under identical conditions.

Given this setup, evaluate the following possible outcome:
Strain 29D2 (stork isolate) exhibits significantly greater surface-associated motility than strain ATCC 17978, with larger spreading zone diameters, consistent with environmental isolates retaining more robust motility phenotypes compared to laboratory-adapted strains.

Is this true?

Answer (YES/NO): NO